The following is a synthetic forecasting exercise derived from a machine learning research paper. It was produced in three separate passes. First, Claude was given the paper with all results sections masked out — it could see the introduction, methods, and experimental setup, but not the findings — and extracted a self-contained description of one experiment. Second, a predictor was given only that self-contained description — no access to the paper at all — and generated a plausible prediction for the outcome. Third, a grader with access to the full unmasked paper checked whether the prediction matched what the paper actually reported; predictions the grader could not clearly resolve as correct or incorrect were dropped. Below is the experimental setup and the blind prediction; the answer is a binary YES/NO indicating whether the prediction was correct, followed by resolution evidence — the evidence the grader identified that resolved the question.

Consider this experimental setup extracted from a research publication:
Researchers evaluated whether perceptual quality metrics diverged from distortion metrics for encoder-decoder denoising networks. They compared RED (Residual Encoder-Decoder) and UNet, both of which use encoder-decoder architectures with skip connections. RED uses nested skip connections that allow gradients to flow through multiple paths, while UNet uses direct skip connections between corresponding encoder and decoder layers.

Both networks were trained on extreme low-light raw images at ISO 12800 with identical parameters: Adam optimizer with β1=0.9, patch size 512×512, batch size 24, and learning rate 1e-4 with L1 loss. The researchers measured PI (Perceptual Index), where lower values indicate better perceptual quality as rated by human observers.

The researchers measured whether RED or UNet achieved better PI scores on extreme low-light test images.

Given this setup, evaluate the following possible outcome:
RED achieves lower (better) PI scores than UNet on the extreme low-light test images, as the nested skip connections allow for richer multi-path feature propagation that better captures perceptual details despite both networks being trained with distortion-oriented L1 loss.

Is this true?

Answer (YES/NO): YES